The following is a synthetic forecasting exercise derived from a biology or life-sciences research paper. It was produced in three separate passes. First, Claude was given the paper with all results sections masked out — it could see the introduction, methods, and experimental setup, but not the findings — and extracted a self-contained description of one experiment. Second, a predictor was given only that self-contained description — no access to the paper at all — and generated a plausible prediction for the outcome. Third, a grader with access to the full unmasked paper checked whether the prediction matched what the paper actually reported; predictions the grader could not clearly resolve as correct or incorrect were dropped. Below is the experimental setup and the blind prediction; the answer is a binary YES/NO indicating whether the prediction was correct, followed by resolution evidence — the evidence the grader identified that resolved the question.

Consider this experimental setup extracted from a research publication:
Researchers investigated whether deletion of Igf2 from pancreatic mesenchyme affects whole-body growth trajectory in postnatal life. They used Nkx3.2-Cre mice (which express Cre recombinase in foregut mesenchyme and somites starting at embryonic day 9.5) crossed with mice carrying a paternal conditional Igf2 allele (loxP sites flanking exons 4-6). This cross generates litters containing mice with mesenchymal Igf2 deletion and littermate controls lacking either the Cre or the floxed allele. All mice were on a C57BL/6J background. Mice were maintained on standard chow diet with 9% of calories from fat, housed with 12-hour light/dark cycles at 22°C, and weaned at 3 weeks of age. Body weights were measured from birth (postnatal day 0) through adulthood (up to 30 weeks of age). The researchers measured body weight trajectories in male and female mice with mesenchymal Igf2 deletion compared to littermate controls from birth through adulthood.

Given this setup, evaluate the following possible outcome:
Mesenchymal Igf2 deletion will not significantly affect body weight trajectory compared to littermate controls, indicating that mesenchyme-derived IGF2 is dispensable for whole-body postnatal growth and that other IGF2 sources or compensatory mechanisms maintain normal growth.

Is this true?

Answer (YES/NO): NO